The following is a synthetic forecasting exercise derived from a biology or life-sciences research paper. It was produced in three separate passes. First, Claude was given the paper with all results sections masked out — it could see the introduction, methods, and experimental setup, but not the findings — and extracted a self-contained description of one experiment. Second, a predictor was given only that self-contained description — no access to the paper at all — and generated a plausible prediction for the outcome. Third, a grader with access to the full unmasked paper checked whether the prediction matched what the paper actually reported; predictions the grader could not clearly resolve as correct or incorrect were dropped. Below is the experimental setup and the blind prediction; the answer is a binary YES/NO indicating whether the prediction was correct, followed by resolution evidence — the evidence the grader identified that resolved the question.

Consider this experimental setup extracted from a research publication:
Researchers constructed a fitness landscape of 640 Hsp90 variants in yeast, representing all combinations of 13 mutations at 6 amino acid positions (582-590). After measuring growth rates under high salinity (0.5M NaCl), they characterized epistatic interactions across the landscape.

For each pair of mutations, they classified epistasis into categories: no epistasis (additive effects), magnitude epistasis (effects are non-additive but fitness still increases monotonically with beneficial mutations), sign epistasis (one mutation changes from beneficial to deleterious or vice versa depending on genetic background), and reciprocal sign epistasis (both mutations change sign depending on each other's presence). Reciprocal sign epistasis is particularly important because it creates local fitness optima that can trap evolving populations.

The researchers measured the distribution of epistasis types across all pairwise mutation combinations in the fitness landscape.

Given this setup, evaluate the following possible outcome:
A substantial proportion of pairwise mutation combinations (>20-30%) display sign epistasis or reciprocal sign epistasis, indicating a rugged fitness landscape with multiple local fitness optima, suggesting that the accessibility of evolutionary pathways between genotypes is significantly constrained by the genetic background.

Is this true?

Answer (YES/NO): YES